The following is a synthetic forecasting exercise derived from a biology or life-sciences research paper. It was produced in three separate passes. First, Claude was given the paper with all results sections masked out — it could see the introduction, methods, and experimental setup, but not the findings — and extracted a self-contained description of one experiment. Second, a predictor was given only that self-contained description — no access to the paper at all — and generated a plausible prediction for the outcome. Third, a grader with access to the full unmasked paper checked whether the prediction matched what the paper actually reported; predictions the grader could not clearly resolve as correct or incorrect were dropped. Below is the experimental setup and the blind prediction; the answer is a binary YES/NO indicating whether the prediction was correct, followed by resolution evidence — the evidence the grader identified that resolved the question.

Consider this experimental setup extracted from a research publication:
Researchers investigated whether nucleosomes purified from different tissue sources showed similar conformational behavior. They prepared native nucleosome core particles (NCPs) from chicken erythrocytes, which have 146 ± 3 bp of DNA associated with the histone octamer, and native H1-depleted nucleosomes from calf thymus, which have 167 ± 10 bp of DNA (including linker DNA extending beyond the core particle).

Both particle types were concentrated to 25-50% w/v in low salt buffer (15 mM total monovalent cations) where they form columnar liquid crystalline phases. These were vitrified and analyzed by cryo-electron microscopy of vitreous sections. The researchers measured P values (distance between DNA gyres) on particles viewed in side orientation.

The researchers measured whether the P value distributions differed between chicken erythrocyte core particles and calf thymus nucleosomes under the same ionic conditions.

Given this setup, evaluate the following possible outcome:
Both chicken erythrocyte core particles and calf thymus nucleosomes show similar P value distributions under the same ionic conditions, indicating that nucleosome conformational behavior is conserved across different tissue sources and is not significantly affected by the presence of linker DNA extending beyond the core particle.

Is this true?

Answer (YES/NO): YES